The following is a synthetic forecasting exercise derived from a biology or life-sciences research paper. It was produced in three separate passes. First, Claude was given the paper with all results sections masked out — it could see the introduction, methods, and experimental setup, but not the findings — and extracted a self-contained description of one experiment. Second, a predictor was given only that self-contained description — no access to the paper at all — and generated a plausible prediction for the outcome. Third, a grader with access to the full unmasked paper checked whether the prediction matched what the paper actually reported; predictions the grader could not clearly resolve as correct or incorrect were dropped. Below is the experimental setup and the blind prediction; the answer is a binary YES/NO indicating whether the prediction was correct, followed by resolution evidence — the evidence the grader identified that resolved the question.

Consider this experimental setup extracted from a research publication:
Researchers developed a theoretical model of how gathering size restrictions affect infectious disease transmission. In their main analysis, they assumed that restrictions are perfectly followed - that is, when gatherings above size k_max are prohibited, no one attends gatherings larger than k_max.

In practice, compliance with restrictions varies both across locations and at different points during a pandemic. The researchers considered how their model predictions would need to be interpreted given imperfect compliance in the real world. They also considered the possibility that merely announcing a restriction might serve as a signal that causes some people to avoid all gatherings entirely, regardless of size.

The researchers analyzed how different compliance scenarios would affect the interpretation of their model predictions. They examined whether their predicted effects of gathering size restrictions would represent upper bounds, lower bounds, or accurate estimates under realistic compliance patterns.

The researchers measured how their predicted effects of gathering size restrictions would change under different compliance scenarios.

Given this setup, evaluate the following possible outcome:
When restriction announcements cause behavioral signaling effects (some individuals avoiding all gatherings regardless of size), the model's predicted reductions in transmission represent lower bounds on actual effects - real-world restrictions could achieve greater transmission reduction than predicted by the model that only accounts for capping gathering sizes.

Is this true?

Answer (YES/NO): YES